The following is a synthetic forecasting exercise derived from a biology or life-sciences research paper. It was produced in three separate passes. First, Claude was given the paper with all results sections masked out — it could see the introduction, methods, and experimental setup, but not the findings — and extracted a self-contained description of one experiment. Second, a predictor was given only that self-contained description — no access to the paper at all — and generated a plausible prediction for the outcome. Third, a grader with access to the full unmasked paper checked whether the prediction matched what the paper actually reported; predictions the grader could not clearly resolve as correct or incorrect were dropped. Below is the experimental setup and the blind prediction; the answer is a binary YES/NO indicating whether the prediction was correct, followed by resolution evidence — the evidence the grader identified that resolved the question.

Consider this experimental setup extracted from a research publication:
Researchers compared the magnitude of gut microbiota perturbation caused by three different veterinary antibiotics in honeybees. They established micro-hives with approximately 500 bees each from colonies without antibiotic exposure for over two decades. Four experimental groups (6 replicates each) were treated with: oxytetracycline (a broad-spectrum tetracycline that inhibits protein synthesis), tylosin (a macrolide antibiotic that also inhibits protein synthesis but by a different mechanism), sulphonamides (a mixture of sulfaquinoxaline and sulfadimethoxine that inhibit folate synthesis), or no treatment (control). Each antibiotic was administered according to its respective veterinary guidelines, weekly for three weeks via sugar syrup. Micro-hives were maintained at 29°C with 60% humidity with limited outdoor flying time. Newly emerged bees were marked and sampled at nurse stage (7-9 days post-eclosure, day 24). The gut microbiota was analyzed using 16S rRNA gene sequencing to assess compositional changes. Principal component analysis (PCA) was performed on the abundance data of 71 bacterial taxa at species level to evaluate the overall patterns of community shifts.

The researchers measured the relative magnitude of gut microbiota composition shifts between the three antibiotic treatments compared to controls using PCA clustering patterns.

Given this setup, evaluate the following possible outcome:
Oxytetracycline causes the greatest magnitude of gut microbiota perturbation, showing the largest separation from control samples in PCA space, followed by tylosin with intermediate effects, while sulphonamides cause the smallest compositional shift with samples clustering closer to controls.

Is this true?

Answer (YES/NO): NO